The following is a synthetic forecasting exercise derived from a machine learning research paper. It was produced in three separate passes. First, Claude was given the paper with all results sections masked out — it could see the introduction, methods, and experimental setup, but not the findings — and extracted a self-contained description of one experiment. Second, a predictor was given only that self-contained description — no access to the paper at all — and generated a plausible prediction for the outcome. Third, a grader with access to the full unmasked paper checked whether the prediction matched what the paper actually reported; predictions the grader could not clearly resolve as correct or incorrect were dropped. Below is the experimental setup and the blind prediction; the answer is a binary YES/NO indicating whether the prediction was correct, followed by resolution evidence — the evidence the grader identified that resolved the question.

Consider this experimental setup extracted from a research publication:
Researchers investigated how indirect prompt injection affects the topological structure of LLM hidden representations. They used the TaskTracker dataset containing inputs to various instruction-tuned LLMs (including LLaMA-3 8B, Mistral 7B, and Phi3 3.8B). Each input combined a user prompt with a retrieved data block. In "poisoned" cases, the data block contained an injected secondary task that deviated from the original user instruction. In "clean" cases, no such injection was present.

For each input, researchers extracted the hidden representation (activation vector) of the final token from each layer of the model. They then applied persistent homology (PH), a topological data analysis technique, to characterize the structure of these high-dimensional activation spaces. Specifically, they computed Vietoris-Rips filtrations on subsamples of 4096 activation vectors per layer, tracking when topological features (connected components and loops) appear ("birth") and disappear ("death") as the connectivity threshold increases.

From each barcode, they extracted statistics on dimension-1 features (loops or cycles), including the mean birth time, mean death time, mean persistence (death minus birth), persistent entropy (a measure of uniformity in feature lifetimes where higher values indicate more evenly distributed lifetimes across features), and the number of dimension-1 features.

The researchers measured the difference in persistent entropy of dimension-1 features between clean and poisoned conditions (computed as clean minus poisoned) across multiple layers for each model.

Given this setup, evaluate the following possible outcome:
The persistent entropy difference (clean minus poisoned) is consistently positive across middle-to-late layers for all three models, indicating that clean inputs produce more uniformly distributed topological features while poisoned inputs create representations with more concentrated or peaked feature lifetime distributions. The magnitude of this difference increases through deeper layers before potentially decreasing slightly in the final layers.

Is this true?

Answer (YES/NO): NO